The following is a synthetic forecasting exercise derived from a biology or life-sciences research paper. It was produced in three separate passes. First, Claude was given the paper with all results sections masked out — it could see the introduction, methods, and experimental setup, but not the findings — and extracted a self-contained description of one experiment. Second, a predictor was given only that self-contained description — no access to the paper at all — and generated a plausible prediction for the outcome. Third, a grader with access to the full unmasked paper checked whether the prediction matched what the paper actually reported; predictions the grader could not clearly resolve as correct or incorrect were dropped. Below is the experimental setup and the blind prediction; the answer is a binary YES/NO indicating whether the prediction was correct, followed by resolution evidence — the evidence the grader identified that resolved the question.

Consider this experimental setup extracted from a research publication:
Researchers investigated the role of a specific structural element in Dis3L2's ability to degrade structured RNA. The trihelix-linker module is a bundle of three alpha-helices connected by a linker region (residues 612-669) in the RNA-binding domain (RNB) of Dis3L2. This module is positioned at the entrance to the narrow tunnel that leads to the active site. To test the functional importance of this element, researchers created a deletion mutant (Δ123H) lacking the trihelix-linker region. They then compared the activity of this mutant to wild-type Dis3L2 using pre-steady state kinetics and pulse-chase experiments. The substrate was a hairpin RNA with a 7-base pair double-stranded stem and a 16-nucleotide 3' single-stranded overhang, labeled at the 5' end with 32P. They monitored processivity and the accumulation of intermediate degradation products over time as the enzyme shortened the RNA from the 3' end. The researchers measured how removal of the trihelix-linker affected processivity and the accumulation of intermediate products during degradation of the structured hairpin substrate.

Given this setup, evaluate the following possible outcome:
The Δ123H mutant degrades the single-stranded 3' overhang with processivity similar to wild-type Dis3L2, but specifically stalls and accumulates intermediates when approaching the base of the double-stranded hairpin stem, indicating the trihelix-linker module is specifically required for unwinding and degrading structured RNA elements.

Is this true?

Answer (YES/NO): NO